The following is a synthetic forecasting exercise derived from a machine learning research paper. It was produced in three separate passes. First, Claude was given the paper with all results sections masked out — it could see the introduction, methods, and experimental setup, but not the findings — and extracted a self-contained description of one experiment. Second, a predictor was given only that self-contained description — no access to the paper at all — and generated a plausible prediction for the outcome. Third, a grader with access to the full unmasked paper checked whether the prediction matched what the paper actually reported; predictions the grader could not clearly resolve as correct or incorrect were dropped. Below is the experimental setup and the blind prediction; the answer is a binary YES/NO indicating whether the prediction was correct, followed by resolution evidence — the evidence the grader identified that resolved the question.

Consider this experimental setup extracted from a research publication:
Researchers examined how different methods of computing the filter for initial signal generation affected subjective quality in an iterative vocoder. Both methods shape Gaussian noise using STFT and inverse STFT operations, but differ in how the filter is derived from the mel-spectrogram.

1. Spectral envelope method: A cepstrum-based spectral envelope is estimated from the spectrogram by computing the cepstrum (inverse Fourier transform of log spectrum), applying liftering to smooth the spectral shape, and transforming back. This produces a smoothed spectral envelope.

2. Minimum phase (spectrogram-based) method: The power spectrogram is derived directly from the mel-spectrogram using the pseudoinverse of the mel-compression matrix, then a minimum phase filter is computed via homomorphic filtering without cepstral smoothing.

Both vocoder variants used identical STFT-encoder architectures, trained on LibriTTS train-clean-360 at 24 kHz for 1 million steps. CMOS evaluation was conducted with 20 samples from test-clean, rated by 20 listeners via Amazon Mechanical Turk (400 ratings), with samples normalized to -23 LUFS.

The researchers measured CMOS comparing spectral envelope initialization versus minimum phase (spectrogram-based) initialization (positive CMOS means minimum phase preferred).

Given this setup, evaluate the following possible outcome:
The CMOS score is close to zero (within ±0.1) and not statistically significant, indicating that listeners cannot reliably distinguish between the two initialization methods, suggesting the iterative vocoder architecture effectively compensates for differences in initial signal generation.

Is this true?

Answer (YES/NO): NO